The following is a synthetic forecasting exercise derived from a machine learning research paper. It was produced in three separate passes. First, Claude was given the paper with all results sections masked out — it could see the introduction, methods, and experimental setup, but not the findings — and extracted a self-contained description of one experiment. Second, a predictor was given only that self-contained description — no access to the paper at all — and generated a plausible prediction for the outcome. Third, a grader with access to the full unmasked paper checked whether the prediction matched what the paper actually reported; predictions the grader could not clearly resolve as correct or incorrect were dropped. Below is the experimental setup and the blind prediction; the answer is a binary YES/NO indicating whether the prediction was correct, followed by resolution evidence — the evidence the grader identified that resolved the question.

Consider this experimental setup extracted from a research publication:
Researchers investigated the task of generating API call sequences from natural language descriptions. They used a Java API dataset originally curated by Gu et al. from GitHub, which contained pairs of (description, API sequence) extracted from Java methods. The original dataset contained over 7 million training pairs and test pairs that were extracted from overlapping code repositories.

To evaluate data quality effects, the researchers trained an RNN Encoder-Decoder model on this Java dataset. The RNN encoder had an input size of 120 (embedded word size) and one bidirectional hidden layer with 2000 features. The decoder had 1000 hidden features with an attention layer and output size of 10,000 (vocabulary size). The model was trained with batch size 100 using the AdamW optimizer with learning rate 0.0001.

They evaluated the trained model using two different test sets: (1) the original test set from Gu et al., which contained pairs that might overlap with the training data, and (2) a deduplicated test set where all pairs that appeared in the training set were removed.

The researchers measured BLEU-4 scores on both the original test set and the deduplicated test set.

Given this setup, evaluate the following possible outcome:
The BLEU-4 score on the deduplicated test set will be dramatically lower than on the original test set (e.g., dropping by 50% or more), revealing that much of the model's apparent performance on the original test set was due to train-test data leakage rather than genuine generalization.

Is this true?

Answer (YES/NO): YES